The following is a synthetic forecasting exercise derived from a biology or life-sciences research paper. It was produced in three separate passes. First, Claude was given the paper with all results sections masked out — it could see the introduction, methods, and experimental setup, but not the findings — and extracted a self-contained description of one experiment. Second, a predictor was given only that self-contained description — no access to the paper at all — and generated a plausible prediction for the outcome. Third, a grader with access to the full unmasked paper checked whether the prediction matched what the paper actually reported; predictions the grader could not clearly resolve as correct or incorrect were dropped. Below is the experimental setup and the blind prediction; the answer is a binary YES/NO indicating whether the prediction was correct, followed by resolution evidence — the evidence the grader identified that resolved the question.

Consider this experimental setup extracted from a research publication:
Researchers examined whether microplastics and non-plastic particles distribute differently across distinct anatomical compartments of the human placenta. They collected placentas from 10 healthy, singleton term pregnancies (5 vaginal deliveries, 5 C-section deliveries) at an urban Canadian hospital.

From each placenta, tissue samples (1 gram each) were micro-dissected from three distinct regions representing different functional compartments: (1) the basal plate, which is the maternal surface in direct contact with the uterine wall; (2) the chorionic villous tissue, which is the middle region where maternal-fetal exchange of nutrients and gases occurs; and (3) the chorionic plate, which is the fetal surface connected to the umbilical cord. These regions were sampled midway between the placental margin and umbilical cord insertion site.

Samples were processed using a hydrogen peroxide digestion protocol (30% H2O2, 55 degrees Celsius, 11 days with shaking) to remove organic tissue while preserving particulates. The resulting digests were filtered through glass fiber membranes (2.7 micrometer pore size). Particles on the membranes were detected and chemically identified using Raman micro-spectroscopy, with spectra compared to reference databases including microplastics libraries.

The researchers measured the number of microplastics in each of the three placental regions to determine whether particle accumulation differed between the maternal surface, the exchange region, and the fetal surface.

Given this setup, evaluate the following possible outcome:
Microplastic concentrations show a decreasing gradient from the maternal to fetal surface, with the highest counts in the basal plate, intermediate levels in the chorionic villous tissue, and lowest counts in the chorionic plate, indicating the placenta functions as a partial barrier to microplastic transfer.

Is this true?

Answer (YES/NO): NO